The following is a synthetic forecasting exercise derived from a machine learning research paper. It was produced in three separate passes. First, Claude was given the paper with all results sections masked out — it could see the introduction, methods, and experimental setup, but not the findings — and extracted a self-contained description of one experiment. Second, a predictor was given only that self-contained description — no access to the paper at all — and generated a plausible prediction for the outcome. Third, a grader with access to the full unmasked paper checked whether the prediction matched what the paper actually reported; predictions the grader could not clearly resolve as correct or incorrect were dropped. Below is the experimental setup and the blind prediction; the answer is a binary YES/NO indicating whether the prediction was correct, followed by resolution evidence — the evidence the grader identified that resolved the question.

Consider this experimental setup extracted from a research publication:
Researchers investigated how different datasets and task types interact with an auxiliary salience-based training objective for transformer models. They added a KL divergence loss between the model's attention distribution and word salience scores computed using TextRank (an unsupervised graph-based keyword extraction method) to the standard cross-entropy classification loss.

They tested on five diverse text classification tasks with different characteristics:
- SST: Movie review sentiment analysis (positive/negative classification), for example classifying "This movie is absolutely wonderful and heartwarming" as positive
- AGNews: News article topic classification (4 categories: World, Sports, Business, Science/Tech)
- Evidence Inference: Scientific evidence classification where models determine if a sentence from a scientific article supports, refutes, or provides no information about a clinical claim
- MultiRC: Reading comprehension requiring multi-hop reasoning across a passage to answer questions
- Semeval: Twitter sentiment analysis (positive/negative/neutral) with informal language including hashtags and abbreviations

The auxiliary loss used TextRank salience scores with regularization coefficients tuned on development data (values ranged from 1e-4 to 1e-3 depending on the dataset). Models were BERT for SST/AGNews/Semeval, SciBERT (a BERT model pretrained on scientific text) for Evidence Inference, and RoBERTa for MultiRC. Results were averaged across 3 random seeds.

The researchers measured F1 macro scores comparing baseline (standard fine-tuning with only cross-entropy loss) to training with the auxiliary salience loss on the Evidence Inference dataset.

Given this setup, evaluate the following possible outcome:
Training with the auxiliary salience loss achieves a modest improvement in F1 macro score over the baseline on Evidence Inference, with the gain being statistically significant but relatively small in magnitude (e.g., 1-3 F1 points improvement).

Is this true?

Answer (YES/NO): NO